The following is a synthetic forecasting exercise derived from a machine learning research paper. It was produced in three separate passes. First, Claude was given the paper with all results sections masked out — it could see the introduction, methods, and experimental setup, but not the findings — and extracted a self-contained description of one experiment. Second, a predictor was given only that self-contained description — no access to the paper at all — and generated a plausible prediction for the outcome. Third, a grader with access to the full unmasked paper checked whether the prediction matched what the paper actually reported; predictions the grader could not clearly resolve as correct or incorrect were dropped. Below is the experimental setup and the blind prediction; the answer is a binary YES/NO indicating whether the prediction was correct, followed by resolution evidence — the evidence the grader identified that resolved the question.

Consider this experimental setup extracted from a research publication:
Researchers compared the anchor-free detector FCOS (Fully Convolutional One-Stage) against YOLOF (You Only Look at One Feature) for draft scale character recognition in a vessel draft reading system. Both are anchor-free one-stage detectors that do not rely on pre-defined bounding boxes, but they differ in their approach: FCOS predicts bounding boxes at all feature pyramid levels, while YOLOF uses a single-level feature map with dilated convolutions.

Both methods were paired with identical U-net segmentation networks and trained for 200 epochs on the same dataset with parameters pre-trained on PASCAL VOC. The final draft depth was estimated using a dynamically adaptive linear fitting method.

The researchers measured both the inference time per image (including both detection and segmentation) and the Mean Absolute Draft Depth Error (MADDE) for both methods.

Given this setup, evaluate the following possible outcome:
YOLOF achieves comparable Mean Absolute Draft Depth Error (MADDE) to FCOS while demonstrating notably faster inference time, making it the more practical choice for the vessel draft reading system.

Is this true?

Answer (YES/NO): NO